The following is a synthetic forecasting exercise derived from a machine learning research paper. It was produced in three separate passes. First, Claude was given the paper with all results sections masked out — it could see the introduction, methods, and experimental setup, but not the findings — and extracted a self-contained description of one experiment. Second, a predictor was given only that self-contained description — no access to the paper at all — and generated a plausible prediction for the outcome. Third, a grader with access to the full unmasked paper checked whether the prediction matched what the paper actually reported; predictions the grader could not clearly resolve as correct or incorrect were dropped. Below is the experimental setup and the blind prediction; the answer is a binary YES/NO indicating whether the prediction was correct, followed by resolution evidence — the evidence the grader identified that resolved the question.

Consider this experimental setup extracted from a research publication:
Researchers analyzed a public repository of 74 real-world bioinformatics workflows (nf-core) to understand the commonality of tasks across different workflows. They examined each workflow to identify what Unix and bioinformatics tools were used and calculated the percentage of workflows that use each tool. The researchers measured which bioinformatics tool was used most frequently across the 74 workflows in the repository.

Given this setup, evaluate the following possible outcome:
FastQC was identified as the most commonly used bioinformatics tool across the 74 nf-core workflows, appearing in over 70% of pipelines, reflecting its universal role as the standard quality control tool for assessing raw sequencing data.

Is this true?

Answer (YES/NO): NO